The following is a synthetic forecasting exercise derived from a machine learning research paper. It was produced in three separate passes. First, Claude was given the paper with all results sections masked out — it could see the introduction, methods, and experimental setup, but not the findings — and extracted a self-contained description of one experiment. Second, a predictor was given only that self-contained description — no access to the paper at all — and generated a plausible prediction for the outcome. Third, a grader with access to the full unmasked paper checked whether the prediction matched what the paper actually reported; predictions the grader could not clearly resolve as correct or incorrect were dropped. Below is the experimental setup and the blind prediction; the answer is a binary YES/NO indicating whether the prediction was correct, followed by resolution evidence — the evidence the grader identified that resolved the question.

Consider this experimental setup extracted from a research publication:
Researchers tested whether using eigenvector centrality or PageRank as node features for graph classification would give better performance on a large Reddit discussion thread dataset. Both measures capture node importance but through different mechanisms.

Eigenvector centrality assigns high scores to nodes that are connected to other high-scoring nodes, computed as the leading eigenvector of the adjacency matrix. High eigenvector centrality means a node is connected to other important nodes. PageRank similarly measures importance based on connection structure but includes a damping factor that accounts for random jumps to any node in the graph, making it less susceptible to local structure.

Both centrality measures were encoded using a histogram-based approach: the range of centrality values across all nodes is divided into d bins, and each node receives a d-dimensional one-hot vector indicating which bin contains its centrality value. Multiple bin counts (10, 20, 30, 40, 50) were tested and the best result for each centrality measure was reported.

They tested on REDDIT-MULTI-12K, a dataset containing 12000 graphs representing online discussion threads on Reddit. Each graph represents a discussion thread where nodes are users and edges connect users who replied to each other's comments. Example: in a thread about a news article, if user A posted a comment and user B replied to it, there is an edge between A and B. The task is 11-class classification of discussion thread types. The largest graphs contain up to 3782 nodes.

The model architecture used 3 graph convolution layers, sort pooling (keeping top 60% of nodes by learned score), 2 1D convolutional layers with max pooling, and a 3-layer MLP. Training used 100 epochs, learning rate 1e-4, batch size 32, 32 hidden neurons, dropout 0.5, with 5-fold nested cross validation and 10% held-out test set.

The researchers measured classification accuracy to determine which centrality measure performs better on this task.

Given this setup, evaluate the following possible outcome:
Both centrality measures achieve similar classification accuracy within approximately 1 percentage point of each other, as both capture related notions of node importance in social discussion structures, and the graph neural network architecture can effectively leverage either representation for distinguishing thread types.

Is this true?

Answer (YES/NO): NO